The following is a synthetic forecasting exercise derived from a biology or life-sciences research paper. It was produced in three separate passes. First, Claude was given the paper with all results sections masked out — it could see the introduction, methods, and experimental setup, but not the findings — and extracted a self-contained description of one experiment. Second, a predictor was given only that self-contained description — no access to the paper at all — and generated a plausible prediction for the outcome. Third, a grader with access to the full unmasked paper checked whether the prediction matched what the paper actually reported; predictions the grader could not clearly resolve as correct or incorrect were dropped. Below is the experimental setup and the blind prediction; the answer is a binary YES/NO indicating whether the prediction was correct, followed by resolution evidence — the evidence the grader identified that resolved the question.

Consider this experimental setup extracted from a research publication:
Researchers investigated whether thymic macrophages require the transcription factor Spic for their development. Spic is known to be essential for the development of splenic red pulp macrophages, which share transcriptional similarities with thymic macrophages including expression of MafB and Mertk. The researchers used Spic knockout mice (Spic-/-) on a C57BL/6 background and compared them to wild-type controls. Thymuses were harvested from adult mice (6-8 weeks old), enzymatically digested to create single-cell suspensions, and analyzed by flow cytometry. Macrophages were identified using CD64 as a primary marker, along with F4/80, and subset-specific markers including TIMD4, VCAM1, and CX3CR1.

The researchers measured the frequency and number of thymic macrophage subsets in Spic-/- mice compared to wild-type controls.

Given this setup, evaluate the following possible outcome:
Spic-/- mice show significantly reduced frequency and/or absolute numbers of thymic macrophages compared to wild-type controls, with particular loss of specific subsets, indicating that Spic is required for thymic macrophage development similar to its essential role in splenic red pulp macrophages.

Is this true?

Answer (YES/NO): NO